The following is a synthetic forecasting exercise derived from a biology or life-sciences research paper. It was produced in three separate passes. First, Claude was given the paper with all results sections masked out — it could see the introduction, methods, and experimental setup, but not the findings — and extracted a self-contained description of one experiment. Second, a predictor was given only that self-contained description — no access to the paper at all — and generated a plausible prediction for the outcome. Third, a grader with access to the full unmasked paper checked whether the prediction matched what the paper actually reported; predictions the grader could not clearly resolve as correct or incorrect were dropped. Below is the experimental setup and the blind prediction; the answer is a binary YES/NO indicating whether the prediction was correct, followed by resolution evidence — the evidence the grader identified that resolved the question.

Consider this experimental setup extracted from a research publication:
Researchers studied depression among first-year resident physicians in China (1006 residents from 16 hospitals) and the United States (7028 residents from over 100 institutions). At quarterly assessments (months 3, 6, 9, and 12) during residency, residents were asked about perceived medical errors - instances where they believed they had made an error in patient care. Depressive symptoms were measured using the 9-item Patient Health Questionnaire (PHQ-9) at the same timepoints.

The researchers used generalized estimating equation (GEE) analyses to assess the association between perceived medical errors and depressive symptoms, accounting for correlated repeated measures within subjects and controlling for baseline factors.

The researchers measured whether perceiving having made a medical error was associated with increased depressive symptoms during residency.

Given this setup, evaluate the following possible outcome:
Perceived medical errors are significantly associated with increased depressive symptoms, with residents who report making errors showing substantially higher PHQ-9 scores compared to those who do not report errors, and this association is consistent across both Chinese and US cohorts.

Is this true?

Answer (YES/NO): NO